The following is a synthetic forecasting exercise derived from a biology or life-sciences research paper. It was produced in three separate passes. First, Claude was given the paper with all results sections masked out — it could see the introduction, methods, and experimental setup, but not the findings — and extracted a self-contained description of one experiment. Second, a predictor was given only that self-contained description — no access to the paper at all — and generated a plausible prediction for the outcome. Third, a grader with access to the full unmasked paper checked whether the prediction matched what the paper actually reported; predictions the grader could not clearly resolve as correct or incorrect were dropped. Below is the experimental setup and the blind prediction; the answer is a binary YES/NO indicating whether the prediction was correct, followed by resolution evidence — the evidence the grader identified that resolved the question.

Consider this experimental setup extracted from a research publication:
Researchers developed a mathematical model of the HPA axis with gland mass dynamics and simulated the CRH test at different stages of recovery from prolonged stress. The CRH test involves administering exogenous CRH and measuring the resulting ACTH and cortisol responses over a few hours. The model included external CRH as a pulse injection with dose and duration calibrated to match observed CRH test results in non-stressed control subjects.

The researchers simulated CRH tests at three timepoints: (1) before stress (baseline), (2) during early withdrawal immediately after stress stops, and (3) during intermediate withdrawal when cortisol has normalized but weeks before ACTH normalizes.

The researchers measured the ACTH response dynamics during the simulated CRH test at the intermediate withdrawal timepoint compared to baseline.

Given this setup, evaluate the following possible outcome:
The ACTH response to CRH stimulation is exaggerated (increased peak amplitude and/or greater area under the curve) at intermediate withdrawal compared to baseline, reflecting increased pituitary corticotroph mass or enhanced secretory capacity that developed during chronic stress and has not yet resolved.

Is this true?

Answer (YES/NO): NO